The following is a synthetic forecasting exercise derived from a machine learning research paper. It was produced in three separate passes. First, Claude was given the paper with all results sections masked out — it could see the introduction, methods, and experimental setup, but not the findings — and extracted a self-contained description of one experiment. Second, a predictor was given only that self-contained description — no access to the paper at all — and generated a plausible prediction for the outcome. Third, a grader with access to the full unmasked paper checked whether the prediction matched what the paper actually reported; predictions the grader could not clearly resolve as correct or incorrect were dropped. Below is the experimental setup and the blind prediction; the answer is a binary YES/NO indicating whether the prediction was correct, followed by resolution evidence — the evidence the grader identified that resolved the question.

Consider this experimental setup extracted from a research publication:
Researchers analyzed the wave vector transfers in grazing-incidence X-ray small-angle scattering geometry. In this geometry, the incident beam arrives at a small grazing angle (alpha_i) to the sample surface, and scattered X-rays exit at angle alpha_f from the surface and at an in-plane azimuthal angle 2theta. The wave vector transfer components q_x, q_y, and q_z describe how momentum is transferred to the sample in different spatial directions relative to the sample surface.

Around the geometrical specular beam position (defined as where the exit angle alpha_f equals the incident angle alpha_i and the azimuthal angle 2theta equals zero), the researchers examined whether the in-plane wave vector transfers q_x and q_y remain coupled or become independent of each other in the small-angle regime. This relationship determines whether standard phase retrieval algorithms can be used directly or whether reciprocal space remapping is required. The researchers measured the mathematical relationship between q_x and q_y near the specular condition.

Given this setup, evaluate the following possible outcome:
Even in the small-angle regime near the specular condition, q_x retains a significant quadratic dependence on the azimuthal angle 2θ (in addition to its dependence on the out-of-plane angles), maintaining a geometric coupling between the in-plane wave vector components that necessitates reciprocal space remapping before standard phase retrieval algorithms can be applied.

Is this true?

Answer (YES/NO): NO